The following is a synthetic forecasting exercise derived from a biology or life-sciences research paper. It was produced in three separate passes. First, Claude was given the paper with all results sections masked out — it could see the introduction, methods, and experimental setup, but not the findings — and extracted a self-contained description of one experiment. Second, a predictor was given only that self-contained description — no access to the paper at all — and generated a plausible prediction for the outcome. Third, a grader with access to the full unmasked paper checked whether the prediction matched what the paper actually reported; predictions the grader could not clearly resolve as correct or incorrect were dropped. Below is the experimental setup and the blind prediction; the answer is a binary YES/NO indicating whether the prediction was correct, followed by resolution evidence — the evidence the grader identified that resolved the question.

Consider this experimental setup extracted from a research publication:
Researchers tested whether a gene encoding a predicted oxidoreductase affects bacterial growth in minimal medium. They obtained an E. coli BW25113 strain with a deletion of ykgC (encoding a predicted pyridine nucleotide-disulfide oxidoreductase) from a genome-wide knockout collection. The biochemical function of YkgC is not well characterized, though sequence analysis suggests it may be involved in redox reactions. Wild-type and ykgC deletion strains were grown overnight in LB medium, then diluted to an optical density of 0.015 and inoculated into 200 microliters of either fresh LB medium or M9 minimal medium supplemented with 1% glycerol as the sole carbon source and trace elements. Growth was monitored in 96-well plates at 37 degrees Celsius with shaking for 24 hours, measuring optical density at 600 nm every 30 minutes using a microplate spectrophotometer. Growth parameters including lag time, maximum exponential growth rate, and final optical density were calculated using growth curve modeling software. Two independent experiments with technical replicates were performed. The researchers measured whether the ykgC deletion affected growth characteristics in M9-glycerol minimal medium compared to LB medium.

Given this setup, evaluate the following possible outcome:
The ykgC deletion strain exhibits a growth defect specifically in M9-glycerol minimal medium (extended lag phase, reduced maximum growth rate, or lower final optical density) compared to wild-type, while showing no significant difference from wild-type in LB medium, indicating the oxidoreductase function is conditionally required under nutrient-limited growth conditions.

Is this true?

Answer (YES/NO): NO